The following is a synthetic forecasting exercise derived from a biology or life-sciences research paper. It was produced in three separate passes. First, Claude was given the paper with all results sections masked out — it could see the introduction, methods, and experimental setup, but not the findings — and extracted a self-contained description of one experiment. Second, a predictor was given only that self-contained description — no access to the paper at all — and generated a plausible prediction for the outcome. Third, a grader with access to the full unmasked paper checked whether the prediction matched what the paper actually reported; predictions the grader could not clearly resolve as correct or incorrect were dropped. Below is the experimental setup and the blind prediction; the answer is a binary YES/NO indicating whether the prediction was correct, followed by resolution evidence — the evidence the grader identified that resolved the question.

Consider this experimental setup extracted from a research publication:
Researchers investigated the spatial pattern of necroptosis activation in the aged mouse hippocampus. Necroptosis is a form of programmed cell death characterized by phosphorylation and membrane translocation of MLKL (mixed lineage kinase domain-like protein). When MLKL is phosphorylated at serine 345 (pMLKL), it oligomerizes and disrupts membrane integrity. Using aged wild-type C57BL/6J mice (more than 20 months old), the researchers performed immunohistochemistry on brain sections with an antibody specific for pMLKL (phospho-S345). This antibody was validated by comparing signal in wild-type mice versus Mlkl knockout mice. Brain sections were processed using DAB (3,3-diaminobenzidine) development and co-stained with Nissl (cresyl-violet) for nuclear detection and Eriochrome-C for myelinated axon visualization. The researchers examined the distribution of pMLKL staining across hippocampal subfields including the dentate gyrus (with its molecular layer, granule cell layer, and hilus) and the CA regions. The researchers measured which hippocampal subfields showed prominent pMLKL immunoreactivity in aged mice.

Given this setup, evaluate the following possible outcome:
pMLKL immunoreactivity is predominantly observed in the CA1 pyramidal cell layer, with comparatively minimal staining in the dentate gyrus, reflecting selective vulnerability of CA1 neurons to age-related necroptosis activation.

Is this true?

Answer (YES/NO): NO